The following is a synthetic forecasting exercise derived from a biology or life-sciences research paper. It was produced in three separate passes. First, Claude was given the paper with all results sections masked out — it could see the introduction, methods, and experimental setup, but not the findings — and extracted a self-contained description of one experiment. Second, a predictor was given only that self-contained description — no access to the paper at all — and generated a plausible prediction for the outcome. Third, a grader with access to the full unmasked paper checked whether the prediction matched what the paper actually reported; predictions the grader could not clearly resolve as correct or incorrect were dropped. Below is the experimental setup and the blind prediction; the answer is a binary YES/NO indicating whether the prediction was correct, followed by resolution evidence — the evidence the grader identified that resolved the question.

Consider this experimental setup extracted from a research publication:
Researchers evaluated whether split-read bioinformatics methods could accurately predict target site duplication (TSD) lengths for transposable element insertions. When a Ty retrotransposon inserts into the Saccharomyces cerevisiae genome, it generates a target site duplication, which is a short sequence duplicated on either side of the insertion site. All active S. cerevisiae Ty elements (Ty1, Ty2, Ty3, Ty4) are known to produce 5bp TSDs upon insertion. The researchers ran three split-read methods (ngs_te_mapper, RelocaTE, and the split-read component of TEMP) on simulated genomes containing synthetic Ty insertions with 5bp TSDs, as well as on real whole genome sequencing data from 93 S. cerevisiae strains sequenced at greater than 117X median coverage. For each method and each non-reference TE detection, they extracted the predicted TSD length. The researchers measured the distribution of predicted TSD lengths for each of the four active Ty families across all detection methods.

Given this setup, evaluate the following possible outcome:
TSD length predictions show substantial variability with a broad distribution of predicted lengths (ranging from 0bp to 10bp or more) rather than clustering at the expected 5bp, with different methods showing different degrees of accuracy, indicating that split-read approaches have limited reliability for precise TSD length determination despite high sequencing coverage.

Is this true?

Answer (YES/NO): NO